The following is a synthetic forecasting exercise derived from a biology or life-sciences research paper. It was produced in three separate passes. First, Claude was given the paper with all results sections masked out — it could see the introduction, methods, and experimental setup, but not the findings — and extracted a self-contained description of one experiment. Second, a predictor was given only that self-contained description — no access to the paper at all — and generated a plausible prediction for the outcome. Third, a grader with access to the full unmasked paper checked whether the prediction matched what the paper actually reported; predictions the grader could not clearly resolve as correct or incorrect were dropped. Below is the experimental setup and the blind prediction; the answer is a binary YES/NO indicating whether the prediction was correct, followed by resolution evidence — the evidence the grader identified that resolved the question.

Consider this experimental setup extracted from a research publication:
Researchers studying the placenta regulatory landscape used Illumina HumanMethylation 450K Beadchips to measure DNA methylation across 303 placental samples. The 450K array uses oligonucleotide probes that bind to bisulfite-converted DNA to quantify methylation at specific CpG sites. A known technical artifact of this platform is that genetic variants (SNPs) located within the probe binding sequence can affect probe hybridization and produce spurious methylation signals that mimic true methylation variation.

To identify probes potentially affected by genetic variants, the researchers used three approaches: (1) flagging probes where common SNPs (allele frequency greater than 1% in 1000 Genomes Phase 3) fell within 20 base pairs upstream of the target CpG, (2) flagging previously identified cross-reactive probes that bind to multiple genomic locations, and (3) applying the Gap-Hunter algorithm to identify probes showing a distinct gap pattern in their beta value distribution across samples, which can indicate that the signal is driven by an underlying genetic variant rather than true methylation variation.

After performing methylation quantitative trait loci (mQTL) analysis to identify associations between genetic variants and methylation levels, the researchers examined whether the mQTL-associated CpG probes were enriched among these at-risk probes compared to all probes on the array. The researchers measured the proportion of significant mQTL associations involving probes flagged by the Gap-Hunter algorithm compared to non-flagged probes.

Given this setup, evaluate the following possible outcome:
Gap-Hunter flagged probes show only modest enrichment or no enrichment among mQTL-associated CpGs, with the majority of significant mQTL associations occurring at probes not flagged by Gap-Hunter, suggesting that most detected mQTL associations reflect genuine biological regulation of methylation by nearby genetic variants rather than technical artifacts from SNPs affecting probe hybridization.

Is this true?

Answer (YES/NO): NO